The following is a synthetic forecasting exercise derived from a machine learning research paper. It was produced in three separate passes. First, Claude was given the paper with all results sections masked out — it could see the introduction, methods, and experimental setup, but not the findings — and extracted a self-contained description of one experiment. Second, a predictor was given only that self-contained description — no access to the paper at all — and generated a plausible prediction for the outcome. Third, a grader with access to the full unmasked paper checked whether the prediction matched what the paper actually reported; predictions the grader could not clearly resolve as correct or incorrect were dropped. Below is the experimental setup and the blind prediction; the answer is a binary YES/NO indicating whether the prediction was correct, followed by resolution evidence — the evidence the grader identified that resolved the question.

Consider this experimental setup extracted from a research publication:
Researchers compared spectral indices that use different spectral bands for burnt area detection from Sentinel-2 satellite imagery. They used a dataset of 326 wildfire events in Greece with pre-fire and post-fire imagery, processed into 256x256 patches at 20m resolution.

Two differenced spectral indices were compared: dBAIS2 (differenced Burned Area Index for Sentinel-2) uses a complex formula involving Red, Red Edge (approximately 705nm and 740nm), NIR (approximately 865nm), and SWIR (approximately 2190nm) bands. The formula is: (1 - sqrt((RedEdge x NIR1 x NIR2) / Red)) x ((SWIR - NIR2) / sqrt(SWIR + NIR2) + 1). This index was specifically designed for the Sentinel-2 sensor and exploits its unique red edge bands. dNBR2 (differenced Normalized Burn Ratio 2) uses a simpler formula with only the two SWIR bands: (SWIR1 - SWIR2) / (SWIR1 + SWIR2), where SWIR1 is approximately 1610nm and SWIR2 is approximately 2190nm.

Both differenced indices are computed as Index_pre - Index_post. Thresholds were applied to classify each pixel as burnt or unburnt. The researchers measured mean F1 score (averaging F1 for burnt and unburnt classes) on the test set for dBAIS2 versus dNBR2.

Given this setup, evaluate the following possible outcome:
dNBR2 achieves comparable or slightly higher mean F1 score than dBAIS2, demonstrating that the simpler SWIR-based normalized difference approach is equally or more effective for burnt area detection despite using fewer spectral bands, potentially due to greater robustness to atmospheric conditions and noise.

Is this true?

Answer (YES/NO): NO